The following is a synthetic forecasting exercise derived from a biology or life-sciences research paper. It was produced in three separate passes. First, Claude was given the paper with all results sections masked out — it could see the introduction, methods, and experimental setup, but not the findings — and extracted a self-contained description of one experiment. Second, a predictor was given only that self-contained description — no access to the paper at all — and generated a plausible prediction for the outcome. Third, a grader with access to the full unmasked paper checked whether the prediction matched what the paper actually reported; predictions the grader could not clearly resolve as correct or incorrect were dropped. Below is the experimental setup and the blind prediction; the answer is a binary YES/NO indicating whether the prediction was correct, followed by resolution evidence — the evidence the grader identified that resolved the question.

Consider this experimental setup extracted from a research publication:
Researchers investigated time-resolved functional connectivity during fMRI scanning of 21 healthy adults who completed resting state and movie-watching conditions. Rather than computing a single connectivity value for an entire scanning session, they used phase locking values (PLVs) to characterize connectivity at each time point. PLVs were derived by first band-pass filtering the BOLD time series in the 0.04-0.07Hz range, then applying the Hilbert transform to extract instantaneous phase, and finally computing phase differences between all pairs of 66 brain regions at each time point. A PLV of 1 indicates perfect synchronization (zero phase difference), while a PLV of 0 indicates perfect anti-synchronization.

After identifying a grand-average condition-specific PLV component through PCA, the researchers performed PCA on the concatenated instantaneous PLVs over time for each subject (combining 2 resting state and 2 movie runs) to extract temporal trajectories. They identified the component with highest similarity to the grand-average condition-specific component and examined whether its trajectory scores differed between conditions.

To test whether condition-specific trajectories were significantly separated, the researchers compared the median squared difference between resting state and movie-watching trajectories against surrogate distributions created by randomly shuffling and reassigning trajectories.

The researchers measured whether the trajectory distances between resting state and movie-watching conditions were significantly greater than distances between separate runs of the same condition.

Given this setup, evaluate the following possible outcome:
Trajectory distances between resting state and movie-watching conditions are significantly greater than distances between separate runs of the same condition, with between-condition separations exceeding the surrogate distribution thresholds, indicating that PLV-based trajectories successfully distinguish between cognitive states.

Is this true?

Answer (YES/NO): YES